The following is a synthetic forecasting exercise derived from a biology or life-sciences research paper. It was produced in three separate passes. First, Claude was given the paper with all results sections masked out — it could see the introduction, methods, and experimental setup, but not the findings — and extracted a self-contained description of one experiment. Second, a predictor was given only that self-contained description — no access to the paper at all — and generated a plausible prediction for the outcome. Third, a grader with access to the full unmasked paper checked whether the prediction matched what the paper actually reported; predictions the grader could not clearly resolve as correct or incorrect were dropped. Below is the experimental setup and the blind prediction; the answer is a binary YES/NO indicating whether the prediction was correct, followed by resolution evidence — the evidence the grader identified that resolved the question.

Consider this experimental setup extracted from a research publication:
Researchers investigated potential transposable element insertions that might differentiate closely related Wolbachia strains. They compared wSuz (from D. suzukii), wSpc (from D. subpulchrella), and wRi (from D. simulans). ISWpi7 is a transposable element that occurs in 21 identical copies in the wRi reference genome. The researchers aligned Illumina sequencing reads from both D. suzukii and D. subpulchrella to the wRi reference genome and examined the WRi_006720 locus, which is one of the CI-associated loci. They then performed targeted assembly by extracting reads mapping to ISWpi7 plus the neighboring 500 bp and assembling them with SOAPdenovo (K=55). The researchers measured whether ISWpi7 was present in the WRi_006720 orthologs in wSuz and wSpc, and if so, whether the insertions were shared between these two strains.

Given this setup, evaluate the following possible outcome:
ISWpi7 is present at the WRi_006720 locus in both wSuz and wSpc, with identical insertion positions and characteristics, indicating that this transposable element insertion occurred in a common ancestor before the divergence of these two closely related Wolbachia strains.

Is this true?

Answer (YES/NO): YES